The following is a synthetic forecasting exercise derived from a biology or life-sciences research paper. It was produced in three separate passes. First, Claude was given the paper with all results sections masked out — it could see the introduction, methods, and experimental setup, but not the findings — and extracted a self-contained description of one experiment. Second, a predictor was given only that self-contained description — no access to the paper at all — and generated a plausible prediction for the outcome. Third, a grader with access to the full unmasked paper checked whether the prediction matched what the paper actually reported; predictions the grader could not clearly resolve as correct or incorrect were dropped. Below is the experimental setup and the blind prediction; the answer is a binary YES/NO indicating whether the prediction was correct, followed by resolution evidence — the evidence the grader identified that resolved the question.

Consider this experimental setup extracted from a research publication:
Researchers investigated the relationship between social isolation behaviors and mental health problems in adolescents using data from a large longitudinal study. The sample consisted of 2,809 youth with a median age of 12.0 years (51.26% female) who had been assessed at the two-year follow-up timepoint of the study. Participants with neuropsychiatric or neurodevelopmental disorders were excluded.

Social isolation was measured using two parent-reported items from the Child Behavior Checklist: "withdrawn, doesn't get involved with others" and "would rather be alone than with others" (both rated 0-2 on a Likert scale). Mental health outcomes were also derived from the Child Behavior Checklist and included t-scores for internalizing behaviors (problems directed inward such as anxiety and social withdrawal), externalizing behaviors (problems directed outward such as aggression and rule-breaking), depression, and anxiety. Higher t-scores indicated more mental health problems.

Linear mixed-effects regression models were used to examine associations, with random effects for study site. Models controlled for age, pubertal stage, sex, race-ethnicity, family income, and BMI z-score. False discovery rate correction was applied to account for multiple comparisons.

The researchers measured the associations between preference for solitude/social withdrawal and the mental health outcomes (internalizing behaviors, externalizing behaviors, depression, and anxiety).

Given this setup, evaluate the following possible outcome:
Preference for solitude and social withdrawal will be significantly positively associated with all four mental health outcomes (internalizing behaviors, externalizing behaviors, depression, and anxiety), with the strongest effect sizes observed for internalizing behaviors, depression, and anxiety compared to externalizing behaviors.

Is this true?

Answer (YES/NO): YES